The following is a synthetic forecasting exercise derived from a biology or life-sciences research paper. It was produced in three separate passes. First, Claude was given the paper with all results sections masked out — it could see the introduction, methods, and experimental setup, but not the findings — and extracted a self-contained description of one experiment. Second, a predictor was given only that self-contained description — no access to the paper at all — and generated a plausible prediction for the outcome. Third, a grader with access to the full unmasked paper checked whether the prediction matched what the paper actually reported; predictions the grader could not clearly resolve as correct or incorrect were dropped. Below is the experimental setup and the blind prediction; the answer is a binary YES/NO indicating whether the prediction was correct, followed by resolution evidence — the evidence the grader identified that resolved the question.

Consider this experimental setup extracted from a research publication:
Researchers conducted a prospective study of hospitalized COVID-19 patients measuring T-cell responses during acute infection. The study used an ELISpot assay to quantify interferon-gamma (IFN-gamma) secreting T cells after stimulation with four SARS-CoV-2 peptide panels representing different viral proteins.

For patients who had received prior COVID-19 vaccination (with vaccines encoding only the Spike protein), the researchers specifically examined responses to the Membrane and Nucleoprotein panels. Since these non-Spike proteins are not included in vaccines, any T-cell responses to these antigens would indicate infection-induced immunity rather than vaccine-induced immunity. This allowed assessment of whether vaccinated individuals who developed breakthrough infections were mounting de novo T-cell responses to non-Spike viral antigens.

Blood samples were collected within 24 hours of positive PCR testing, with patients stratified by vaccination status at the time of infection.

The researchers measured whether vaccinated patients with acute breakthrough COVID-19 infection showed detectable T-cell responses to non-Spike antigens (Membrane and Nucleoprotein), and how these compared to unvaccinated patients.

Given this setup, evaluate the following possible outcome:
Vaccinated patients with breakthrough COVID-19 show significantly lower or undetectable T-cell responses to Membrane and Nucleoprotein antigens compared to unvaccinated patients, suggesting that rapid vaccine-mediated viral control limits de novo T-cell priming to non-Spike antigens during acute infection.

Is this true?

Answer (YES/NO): NO